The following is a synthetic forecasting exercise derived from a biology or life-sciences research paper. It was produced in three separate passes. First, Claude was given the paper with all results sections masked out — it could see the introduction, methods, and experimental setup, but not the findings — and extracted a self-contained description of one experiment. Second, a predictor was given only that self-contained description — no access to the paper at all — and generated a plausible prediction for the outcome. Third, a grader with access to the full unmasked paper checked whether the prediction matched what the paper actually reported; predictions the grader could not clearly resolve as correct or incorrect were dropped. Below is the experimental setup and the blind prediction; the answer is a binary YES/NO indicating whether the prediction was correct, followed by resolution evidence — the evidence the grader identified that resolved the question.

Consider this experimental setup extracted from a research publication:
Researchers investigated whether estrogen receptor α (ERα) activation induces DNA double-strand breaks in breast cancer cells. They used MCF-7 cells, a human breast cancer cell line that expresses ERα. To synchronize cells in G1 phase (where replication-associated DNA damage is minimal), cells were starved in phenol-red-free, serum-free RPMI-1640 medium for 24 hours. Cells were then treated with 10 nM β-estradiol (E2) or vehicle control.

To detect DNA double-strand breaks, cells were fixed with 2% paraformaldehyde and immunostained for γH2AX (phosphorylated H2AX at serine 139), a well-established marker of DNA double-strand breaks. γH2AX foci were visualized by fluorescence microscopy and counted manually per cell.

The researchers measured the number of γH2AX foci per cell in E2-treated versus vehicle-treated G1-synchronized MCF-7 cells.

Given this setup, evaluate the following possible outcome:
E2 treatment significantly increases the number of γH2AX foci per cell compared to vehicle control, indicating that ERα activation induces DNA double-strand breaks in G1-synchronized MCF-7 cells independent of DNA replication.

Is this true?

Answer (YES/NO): YES